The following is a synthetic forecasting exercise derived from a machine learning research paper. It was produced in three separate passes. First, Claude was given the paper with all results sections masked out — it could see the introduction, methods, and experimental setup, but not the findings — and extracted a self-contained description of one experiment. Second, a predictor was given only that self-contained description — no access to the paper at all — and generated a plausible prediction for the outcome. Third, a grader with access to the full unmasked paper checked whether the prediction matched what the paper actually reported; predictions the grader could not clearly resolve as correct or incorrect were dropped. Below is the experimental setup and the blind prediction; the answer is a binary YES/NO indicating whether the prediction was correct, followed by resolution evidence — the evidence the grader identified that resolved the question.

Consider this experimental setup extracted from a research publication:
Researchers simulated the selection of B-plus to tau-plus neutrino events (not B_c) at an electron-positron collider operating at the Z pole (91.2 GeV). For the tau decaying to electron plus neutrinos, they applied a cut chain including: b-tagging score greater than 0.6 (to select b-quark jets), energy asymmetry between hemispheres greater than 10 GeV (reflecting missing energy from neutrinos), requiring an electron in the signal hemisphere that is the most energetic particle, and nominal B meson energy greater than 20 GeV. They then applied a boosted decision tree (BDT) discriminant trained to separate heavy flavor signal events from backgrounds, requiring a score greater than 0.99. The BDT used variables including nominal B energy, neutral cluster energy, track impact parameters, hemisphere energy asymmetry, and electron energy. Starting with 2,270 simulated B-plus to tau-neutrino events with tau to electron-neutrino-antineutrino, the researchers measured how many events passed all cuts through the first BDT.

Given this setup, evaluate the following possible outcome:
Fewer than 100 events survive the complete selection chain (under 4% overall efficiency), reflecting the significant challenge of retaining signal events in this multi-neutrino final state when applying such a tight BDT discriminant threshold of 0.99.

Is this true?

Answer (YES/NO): NO